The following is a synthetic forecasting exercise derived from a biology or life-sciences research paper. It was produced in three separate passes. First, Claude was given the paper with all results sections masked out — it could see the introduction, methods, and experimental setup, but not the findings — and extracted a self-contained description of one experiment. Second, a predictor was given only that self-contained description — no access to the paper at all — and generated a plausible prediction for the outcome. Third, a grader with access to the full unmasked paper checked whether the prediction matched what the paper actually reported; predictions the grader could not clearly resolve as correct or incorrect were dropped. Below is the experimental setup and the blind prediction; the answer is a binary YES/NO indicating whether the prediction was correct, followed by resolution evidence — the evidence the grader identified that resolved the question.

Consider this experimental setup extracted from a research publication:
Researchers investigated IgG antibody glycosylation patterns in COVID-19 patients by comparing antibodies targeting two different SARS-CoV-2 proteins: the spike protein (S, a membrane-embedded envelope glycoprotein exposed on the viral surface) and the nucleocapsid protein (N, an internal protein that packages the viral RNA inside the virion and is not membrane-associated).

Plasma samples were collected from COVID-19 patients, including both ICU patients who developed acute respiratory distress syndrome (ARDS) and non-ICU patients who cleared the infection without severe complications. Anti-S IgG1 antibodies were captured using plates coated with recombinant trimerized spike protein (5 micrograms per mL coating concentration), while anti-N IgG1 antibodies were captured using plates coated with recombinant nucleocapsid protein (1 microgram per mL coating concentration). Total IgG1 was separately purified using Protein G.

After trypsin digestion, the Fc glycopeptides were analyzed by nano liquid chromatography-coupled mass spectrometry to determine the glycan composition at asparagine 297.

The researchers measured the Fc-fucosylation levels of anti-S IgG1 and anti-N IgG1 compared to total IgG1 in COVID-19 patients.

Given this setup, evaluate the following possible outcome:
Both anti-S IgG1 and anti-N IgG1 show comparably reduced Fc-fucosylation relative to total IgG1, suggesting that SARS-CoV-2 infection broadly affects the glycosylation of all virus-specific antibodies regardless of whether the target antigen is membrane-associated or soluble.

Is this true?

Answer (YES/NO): NO